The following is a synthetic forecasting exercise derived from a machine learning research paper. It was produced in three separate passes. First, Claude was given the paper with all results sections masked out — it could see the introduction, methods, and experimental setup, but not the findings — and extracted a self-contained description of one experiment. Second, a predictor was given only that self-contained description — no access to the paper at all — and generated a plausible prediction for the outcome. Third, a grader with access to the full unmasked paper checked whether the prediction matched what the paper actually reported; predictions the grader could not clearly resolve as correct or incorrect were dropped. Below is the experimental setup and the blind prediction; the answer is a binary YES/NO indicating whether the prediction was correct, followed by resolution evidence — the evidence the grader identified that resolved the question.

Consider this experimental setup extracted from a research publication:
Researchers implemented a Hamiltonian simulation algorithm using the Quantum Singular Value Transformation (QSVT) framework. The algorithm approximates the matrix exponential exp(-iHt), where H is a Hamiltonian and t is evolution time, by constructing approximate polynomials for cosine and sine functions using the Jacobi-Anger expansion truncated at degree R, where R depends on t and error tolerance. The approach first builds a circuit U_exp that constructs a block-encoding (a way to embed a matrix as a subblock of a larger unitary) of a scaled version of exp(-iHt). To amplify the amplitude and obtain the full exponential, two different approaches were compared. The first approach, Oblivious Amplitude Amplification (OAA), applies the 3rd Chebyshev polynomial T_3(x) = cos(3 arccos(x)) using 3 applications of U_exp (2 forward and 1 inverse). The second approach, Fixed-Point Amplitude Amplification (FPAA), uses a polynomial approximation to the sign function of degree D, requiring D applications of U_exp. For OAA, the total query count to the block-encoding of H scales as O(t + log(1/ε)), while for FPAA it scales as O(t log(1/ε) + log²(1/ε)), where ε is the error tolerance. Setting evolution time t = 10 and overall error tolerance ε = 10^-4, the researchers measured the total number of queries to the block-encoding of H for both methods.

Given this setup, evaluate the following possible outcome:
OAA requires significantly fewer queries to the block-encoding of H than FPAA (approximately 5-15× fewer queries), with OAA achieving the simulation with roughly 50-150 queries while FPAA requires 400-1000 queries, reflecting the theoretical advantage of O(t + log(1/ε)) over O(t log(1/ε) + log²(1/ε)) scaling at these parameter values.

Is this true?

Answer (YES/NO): NO